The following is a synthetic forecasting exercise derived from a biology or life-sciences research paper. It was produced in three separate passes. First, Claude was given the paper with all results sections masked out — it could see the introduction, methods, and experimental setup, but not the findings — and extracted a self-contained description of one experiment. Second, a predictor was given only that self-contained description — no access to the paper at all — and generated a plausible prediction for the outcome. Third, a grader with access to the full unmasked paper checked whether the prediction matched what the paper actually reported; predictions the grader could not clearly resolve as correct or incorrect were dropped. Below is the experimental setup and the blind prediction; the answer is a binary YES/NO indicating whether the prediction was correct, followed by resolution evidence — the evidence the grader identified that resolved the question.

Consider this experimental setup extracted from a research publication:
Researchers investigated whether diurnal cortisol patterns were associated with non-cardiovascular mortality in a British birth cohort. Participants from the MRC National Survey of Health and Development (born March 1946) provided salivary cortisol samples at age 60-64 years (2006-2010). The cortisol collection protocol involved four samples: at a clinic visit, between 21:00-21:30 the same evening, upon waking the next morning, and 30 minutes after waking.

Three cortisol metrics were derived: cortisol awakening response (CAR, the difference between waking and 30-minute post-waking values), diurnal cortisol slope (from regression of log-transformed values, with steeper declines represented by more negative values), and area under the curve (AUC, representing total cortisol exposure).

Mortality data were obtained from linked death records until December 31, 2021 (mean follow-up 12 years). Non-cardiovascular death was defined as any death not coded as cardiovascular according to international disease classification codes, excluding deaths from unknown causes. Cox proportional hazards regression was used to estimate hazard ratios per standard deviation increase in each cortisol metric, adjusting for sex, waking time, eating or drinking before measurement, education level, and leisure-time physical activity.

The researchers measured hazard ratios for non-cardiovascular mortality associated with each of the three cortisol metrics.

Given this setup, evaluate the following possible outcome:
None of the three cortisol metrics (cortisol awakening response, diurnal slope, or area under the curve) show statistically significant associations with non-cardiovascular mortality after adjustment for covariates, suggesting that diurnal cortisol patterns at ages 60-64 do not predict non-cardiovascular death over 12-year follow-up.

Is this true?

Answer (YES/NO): YES